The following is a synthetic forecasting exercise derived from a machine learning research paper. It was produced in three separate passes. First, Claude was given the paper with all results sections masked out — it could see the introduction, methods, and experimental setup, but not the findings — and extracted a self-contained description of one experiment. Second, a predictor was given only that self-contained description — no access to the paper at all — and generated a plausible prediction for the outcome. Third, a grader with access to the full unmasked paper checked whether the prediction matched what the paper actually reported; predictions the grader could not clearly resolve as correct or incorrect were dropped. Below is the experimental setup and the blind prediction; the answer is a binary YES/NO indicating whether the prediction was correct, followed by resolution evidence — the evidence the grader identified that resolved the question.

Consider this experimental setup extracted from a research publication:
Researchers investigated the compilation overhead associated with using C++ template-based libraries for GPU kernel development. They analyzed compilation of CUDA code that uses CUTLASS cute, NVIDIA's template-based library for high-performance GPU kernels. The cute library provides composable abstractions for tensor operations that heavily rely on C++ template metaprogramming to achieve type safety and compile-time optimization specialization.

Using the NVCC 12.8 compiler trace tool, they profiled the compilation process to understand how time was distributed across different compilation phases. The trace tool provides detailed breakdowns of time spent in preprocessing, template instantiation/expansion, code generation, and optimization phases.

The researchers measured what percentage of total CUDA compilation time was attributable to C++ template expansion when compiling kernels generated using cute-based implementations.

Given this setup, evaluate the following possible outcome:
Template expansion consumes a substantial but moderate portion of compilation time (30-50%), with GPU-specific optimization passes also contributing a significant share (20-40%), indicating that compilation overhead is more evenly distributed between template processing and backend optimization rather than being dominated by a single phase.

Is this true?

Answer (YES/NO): NO